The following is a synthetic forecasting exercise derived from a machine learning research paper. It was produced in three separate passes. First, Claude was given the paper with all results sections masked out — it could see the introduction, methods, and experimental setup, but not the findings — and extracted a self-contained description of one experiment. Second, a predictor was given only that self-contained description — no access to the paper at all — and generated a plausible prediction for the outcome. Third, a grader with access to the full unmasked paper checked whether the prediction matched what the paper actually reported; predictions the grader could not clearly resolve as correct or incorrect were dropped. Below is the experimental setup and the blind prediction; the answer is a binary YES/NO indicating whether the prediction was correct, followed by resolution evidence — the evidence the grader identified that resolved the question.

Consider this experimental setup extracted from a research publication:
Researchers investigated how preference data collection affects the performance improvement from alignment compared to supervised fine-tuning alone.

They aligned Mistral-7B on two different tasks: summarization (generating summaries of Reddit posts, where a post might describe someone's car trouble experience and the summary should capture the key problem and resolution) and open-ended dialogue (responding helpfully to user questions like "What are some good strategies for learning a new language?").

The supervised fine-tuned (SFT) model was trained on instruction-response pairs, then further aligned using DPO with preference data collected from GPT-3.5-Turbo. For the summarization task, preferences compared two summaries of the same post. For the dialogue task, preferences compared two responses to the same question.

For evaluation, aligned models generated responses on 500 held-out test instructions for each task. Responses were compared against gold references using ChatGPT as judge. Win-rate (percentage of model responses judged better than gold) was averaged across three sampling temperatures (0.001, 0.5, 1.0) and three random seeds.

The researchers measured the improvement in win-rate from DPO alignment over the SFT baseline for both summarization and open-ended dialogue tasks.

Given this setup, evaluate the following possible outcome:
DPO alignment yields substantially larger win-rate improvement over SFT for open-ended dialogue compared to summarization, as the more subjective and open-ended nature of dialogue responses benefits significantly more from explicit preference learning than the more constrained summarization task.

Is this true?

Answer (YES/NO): NO